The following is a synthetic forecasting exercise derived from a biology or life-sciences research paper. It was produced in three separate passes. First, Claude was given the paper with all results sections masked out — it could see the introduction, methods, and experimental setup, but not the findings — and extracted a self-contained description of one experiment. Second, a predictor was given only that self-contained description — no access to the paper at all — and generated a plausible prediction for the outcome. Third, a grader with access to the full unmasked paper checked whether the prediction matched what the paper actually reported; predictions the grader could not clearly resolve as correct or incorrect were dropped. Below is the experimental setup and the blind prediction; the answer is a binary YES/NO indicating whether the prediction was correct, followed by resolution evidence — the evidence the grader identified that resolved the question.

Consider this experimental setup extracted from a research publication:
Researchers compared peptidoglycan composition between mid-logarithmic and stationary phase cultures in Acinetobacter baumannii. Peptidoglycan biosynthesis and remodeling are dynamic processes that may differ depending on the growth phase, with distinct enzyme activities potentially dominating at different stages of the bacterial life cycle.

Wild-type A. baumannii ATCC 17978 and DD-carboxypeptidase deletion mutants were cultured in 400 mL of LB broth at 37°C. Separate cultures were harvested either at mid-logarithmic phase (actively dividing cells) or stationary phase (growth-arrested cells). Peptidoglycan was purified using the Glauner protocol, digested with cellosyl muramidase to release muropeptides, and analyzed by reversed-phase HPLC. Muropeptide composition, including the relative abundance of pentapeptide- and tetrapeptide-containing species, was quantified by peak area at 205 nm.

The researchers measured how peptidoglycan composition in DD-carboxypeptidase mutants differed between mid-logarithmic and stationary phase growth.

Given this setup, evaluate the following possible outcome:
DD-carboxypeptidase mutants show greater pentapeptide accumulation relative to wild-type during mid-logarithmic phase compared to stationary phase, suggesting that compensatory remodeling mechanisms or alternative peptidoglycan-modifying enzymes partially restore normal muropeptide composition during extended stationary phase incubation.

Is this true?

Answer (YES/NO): NO